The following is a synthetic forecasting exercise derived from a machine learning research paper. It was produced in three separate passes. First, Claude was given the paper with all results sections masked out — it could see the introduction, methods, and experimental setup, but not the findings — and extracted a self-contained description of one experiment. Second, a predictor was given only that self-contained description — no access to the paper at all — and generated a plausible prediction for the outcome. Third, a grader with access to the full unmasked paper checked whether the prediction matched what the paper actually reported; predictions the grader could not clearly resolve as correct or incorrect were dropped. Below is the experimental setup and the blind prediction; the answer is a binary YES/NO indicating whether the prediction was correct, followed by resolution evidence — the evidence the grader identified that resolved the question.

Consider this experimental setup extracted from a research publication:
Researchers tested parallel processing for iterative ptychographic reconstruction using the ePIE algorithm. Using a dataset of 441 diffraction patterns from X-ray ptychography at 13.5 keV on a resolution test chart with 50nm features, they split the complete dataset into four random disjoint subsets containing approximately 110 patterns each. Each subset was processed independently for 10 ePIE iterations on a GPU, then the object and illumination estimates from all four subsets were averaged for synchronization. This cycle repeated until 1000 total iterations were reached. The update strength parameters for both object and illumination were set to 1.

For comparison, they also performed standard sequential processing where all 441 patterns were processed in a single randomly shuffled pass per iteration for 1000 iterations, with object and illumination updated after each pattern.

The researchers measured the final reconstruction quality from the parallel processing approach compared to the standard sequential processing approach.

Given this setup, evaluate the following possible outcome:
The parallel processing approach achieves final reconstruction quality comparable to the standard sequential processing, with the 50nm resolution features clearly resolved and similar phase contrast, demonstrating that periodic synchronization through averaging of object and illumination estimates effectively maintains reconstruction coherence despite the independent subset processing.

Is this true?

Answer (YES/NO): NO